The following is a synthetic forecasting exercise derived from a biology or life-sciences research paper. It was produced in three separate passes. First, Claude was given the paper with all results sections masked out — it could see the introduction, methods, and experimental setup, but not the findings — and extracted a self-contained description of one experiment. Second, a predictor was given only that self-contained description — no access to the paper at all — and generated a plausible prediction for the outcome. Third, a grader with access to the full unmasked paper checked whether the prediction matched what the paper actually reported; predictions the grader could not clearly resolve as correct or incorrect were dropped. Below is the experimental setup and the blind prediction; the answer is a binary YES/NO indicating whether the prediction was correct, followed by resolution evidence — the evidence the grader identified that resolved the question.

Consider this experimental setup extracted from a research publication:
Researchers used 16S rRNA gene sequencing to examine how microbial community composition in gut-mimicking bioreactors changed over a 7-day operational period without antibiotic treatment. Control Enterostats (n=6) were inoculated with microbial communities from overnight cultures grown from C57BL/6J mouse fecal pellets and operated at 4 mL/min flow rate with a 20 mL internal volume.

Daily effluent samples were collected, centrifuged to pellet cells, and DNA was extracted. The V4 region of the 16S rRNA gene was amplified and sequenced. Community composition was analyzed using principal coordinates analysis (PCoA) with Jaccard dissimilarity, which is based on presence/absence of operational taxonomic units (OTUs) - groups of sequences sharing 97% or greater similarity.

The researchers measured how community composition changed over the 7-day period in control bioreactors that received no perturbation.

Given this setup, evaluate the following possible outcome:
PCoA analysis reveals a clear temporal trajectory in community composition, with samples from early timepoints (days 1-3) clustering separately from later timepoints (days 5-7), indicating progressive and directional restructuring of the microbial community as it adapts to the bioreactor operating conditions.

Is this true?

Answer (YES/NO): NO